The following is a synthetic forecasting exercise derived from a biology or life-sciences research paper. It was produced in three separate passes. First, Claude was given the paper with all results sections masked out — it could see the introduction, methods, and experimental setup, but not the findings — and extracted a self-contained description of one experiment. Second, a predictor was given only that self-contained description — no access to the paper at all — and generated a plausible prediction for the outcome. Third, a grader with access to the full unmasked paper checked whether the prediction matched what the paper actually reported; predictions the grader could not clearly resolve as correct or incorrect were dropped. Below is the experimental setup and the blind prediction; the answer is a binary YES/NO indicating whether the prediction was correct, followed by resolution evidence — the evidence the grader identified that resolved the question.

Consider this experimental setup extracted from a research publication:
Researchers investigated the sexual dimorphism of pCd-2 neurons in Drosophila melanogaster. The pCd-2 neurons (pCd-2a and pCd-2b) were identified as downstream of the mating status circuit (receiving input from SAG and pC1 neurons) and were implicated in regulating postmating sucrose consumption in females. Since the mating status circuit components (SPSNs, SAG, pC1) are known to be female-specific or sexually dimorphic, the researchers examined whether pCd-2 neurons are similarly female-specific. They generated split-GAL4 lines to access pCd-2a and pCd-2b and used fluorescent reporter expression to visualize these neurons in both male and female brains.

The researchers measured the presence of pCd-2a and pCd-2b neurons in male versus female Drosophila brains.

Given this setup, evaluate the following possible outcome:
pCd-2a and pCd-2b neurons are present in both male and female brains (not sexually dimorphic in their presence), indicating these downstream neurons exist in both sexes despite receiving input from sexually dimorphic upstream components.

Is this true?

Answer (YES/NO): NO